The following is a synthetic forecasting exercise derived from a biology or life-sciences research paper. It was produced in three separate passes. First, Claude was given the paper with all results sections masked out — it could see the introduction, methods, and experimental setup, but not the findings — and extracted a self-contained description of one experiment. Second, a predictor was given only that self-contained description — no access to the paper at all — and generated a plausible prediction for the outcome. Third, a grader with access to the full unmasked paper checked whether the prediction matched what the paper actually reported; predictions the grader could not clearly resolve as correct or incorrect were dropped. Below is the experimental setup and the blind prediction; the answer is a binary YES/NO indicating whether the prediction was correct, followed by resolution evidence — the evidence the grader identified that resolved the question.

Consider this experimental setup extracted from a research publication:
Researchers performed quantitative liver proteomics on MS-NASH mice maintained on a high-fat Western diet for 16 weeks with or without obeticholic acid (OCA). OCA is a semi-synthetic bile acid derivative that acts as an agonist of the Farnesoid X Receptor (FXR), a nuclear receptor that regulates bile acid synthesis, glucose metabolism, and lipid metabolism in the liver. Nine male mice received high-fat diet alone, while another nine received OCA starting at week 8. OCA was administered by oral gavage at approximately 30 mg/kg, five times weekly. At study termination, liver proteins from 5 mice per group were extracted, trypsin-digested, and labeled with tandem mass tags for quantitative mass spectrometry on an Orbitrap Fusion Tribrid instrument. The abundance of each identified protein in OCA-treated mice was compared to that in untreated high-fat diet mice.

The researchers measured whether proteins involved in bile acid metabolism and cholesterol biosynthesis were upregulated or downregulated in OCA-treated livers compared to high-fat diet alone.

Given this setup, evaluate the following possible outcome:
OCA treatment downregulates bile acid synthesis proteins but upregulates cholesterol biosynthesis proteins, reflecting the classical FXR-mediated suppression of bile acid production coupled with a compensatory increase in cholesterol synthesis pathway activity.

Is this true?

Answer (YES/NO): NO